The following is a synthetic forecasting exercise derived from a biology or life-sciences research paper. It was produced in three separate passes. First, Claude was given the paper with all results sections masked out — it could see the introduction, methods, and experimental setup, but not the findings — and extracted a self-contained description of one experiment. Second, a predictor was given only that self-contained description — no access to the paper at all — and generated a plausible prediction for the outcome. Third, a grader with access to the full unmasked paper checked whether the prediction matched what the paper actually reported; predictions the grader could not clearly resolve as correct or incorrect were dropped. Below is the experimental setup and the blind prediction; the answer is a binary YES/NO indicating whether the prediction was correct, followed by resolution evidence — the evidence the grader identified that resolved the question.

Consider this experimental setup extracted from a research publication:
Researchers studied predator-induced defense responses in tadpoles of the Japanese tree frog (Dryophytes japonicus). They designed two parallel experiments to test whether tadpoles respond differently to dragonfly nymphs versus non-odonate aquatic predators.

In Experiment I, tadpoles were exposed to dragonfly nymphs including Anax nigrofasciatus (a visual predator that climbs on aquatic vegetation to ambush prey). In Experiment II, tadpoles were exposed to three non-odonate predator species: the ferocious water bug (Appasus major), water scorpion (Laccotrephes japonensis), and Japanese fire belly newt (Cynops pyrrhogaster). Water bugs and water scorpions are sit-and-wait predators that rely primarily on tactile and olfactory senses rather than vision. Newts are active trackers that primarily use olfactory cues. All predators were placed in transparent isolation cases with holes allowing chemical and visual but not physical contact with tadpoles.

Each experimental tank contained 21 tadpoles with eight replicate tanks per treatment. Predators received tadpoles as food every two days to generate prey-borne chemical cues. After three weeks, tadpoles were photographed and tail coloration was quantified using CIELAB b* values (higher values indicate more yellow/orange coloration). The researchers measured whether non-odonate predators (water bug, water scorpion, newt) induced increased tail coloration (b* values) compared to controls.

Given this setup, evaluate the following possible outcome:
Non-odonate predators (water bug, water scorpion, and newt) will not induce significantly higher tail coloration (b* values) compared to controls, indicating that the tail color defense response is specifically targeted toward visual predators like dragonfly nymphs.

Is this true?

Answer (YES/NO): YES